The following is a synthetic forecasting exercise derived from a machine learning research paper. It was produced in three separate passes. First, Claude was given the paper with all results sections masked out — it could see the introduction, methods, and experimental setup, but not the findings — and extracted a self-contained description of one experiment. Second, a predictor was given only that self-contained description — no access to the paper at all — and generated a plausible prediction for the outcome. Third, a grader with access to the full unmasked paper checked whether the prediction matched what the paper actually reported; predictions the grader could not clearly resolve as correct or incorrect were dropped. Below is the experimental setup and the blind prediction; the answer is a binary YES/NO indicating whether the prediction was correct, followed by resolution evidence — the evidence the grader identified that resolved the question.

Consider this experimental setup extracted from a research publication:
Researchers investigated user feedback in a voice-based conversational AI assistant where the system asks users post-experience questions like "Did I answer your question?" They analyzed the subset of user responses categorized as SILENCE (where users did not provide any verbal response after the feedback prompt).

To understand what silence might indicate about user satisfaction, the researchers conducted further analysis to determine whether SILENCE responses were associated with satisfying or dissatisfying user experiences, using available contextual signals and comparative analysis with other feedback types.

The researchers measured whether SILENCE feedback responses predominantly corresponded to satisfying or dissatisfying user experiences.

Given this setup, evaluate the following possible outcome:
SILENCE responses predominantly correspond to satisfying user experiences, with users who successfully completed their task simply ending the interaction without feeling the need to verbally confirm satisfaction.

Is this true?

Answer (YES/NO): YES